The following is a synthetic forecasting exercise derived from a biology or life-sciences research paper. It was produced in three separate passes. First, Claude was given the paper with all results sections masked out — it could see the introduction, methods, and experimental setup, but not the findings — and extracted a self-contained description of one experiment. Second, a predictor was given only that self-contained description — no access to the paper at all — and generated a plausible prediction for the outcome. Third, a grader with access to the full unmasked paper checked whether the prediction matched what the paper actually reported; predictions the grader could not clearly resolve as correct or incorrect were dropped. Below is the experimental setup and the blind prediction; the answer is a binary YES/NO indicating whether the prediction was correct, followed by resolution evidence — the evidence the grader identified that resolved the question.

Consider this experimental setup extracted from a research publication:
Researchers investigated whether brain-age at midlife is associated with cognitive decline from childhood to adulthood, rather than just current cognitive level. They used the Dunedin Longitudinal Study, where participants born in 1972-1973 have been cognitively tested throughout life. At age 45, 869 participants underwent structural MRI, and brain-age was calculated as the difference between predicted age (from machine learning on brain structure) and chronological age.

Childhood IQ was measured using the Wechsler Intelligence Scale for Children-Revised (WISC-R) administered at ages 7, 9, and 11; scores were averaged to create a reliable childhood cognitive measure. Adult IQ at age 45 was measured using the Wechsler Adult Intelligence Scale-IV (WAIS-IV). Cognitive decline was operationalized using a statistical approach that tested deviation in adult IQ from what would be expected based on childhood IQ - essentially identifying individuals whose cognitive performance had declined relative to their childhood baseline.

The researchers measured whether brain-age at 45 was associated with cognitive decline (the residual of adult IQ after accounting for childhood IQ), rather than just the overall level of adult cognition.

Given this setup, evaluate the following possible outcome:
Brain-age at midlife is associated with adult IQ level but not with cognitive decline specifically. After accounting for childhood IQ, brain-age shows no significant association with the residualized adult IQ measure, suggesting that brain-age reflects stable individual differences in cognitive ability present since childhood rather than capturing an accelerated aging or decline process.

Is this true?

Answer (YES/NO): NO